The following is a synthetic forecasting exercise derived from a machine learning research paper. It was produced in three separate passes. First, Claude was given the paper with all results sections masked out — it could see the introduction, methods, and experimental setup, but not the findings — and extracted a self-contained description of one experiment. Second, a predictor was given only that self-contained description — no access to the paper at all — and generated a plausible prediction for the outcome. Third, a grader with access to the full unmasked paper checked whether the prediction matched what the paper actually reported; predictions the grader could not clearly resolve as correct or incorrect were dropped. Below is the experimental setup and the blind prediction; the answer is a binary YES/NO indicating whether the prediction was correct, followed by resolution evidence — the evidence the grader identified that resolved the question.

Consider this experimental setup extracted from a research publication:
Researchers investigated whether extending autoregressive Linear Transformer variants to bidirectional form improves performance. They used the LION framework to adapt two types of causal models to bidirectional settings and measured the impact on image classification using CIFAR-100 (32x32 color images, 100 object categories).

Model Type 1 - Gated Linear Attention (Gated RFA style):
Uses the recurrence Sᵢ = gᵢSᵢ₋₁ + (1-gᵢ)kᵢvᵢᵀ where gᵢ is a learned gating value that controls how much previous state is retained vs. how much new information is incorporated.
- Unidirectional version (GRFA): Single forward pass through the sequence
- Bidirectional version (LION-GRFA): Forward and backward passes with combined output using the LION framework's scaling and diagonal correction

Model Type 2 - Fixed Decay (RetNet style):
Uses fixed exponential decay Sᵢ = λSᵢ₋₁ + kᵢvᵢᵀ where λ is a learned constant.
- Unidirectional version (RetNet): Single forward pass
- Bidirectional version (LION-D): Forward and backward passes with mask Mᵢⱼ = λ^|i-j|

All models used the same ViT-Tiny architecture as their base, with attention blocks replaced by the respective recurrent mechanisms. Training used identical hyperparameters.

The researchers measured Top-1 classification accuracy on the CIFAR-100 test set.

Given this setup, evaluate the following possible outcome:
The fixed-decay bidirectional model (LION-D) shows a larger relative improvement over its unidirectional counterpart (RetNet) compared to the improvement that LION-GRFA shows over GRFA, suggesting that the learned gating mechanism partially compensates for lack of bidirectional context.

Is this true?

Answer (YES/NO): YES